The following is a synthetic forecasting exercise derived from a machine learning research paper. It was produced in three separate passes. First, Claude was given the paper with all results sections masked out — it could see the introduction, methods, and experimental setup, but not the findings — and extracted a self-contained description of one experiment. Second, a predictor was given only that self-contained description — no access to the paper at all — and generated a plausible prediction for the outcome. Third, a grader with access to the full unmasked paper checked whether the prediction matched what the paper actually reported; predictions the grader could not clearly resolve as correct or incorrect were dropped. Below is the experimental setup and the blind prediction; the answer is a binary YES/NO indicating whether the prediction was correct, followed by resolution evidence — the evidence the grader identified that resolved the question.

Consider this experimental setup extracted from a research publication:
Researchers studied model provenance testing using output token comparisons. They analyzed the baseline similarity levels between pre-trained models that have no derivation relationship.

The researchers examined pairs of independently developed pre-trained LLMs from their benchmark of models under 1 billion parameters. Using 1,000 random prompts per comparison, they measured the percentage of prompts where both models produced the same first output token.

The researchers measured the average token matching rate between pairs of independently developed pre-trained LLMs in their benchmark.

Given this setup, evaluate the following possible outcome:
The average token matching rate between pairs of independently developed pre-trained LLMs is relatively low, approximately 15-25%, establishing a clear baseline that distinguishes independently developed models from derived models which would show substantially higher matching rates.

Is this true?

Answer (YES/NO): NO